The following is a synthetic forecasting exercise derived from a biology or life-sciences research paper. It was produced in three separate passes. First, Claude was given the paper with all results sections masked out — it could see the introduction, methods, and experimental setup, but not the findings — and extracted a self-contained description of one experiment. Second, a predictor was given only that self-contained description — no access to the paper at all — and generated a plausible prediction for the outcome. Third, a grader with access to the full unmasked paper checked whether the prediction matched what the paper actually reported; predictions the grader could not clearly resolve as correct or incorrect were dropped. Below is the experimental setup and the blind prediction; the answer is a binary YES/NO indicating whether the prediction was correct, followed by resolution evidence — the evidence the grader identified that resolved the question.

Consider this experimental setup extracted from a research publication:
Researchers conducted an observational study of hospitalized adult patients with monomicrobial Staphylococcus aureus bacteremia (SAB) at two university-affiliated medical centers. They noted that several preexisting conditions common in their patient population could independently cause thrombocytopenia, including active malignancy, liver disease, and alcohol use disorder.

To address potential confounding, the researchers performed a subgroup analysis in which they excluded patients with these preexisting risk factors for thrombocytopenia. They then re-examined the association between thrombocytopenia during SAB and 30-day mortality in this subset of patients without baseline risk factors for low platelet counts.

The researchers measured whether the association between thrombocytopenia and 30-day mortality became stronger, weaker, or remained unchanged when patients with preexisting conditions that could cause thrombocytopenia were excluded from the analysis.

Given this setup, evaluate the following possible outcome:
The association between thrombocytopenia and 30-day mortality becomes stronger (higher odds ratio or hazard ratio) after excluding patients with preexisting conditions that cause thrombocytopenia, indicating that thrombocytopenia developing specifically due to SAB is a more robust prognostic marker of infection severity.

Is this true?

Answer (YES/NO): YES